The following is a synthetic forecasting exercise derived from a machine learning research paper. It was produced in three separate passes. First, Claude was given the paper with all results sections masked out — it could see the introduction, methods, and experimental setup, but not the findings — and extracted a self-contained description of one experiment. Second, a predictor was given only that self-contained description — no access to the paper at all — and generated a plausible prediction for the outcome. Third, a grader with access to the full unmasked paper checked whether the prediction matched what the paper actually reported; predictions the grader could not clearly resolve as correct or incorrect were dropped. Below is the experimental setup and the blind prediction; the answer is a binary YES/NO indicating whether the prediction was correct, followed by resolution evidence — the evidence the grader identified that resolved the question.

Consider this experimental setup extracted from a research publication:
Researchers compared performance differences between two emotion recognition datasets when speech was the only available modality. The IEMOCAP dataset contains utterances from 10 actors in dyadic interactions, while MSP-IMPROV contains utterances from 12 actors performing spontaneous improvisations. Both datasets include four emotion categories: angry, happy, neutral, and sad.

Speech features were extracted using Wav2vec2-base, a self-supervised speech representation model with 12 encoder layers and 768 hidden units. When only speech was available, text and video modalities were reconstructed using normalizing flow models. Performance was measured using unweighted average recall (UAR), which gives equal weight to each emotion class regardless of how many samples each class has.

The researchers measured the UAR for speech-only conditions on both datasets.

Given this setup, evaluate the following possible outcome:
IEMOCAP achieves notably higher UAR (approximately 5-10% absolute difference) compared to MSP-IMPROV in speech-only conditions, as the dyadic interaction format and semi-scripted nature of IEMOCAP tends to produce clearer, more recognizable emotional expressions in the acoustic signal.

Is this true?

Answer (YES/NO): NO